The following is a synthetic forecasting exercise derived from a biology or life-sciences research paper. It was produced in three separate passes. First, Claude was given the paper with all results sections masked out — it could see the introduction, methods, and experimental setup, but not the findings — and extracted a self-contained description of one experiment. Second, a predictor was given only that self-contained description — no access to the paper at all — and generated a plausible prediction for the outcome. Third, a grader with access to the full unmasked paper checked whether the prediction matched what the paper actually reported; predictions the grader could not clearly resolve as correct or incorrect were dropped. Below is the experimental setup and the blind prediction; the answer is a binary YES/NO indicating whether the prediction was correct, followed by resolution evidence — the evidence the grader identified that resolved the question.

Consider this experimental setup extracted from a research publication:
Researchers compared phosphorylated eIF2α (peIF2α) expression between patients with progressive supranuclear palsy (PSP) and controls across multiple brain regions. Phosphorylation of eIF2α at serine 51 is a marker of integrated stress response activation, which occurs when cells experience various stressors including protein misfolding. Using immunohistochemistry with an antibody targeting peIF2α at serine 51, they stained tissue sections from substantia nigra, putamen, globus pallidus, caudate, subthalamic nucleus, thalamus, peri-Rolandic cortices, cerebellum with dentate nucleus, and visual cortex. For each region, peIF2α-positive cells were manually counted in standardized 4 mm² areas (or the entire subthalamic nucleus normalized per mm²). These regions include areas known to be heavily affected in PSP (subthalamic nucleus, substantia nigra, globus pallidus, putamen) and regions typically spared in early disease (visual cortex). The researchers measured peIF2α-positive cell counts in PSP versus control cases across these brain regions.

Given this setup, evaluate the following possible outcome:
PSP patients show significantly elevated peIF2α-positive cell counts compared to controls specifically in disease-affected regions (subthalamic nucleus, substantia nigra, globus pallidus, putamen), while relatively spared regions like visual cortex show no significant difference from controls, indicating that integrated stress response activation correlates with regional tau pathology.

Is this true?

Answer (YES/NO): YES